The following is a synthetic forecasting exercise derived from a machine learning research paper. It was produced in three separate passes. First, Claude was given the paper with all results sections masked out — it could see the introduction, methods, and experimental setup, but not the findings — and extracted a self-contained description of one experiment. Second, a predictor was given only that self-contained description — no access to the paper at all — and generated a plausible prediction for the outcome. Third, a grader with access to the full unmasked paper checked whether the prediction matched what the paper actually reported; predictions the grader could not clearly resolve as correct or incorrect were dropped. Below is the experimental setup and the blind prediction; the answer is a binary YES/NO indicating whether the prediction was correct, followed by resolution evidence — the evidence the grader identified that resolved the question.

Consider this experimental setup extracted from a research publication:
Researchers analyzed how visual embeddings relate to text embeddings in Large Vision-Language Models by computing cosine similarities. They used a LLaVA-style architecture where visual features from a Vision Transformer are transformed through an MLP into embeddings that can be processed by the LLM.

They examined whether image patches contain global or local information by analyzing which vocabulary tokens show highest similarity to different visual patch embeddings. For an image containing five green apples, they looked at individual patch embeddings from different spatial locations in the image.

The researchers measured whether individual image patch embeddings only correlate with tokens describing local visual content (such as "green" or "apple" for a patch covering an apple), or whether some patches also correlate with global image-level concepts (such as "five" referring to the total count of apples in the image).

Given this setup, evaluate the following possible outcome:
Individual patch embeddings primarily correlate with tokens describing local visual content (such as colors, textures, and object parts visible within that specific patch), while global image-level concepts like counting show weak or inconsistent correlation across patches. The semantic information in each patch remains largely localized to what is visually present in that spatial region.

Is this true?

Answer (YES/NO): NO